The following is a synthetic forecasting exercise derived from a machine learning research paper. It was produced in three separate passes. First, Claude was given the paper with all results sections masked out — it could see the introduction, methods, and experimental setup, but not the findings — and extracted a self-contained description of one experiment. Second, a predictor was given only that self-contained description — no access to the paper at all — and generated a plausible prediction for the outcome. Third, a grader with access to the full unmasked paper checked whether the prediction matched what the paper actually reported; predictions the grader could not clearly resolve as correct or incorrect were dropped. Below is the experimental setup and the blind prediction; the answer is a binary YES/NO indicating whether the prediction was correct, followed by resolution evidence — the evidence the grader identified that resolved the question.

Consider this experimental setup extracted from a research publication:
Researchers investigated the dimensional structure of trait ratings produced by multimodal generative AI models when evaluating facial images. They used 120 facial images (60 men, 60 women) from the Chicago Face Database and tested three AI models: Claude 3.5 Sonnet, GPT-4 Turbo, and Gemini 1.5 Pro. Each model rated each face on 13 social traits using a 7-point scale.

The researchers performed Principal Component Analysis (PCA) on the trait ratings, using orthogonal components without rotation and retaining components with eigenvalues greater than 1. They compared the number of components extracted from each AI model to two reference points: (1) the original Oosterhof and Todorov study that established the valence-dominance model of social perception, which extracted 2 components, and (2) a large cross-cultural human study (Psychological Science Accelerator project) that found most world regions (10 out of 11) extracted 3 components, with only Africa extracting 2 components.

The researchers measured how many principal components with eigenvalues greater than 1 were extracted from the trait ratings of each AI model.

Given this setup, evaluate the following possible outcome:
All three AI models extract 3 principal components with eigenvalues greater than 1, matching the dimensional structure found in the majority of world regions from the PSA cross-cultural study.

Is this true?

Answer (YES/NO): YES